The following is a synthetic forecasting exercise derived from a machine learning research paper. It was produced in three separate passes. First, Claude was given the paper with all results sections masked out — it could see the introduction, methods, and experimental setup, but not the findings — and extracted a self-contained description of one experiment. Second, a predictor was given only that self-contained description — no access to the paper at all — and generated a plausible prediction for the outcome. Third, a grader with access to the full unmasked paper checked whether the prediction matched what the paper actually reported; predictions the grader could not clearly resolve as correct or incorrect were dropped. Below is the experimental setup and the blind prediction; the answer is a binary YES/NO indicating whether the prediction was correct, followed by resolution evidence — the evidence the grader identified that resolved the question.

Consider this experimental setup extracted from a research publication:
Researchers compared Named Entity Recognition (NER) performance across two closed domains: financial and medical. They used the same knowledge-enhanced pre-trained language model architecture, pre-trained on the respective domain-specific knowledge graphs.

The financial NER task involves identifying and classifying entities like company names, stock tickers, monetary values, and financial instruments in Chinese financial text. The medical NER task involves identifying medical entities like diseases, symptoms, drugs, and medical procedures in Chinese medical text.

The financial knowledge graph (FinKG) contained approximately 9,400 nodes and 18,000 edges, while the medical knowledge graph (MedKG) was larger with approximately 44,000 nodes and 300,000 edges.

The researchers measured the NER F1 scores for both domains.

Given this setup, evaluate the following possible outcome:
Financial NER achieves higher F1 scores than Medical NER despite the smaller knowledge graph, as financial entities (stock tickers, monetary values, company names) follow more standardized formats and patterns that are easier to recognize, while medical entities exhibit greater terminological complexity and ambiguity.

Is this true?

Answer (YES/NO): YES